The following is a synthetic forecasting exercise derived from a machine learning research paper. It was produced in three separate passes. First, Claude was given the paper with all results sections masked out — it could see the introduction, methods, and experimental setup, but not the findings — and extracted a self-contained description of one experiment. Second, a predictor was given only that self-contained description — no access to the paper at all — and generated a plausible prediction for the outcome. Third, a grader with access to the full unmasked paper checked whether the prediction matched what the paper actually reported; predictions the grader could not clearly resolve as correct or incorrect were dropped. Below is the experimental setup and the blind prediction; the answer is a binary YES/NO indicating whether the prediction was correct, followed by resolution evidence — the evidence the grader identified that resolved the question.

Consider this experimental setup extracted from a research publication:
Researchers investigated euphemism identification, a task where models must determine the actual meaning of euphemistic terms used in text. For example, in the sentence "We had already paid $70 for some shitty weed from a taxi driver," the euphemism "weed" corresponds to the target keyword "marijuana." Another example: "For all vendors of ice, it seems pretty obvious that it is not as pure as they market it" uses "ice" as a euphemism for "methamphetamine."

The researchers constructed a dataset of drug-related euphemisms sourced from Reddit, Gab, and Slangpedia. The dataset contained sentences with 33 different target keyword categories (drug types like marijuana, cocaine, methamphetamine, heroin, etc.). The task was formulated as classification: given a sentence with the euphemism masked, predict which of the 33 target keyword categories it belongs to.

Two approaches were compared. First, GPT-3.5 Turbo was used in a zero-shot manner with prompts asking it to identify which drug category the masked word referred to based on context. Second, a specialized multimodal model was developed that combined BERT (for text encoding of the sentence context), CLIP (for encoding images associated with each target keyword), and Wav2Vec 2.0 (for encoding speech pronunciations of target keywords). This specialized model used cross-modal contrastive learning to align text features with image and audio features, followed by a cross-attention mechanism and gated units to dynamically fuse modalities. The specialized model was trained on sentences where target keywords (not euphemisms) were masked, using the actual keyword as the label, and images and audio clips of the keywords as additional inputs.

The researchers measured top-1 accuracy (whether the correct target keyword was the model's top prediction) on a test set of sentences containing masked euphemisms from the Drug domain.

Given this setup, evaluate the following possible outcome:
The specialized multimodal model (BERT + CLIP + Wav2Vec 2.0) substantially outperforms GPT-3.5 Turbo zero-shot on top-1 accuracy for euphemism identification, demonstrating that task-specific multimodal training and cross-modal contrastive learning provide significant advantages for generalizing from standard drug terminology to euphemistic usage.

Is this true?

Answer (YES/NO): NO